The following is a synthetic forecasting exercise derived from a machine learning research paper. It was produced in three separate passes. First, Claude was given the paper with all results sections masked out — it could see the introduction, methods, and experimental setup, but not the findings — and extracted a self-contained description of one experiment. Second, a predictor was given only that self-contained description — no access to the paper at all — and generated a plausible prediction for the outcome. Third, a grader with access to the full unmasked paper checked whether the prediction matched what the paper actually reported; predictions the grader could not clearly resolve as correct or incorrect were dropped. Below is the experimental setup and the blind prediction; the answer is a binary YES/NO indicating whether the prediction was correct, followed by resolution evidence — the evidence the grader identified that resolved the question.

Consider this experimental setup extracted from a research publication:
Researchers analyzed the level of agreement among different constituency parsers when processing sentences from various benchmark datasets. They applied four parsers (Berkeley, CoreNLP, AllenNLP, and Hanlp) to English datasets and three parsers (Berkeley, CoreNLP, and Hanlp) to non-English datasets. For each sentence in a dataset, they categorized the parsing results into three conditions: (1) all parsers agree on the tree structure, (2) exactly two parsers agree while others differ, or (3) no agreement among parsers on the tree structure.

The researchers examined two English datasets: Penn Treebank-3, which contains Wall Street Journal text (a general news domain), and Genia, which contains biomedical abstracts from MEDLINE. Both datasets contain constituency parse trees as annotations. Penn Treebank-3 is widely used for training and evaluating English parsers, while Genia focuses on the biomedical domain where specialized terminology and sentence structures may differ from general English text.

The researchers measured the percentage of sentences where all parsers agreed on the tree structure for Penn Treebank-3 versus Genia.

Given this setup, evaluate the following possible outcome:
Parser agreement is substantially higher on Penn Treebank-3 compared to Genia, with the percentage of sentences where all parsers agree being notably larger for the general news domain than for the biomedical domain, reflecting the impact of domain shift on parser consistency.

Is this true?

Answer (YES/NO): YES